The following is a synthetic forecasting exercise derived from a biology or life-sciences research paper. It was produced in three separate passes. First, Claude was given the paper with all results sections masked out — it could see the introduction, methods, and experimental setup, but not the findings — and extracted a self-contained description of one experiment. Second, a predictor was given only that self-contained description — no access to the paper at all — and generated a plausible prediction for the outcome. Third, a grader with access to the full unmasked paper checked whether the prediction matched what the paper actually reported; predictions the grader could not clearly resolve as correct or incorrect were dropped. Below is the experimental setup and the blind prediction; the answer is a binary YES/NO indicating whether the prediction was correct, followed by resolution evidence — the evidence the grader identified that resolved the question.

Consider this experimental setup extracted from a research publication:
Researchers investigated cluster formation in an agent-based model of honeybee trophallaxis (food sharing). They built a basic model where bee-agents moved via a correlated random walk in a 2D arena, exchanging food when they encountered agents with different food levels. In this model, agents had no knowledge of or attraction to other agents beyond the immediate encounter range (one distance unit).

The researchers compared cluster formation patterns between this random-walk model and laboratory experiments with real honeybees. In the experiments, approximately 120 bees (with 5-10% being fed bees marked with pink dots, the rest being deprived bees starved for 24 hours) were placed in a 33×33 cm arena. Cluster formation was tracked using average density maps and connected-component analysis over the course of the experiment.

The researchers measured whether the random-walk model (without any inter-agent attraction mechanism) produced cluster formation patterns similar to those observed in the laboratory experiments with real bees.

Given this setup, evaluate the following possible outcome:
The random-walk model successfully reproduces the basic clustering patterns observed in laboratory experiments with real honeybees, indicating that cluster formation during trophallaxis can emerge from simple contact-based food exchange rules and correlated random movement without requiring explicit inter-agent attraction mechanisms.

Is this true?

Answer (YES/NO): NO